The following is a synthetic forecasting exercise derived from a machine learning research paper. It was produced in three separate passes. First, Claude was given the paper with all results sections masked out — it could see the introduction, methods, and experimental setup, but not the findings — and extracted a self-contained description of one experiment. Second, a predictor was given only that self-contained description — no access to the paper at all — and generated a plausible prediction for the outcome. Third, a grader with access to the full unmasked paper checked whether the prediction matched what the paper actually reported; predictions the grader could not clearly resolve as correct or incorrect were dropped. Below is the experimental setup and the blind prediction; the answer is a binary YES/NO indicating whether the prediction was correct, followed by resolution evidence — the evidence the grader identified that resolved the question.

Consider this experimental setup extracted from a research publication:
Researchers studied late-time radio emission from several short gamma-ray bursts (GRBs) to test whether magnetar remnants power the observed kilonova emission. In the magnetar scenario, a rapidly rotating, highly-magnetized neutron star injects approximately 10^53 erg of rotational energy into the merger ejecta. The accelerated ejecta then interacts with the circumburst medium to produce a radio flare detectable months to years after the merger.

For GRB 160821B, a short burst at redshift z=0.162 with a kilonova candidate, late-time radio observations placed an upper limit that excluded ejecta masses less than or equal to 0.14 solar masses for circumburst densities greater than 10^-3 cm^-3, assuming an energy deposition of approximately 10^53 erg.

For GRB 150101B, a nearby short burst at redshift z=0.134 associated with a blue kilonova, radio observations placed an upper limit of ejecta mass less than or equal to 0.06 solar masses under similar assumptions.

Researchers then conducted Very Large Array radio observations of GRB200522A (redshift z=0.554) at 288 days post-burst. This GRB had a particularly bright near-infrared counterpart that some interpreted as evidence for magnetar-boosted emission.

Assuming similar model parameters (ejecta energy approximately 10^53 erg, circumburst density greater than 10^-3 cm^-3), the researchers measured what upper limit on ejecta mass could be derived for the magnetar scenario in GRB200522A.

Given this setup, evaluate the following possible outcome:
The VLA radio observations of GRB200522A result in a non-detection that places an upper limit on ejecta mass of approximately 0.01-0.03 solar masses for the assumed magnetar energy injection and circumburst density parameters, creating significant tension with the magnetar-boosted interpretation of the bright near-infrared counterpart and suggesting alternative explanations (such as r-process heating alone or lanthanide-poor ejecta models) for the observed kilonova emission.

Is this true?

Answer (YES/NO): NO